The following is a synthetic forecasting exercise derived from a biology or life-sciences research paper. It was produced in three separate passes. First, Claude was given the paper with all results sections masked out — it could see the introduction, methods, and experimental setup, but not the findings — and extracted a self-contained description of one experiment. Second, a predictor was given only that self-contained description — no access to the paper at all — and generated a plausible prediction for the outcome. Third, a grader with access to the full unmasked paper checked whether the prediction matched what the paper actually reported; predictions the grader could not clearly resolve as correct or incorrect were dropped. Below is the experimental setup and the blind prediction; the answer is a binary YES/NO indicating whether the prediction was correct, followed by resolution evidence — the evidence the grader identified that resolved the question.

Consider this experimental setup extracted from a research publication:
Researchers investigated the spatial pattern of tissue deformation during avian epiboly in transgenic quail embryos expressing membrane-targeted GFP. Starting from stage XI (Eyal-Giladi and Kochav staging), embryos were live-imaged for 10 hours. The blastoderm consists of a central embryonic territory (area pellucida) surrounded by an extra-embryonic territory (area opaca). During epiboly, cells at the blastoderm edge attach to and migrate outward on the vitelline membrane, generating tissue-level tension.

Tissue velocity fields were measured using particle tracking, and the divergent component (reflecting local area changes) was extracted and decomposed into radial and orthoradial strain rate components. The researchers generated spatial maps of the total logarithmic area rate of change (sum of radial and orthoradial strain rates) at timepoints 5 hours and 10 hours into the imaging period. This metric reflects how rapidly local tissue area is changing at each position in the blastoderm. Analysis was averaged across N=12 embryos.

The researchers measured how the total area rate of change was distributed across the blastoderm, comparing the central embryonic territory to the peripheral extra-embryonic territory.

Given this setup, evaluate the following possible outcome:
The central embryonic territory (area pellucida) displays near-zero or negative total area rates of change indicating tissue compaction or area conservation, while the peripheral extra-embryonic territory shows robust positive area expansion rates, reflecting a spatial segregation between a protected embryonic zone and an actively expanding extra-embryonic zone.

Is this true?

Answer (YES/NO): YES